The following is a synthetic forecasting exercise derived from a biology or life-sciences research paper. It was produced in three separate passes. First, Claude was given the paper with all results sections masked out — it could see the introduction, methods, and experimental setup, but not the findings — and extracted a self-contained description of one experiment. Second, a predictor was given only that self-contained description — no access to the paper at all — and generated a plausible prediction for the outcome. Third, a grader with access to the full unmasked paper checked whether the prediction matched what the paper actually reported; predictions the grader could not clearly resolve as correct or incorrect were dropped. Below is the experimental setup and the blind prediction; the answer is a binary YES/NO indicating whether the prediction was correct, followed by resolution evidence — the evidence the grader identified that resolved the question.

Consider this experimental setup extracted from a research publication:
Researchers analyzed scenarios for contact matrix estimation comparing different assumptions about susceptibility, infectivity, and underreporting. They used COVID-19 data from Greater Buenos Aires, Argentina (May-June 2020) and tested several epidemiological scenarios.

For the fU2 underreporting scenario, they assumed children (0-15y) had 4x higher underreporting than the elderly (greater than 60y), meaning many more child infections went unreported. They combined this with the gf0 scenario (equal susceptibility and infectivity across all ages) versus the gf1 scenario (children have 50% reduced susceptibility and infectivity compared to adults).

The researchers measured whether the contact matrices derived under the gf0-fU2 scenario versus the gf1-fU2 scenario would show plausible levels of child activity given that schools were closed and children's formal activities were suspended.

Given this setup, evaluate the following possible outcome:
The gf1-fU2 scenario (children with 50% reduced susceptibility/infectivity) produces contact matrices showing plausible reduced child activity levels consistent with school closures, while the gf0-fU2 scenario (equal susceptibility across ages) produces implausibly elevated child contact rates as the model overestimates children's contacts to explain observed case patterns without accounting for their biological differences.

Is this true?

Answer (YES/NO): NO